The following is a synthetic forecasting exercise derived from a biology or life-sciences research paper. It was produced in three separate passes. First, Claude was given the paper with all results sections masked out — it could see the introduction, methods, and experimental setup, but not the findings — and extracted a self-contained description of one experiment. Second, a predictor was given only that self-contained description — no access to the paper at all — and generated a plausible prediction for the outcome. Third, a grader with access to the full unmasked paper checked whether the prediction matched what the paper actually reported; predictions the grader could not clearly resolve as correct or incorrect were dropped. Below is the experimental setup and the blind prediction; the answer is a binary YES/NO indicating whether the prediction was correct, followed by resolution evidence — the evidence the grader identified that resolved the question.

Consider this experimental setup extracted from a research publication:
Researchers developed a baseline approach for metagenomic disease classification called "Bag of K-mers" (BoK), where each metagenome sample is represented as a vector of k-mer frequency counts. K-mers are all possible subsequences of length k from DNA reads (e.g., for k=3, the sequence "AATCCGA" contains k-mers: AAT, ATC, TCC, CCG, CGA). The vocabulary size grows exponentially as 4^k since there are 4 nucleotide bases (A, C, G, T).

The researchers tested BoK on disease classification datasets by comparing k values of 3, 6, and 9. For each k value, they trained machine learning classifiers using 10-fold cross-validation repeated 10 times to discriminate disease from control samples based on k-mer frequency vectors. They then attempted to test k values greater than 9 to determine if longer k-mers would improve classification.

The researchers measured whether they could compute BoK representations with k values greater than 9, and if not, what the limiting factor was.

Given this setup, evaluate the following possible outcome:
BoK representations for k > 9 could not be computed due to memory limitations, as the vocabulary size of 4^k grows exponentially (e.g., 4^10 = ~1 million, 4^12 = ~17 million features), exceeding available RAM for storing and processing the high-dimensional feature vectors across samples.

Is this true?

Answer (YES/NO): YES